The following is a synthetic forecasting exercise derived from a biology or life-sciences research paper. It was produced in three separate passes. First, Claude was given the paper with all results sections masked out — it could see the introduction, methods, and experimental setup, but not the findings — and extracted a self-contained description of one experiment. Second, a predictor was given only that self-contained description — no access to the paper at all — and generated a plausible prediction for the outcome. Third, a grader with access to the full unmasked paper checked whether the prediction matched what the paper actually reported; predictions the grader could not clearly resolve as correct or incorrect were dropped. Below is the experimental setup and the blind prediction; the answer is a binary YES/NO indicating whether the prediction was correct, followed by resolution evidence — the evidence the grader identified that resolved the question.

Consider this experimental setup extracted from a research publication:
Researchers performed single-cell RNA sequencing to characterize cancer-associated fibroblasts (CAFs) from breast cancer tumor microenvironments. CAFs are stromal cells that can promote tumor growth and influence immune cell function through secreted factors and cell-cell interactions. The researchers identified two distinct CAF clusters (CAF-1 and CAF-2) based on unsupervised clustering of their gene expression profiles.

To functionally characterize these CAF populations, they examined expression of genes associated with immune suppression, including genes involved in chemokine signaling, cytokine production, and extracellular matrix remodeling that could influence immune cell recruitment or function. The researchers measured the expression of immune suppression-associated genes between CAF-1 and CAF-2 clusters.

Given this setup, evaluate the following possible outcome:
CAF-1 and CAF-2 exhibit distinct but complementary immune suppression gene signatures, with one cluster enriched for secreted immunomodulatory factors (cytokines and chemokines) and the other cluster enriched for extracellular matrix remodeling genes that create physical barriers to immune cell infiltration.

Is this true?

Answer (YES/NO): NO